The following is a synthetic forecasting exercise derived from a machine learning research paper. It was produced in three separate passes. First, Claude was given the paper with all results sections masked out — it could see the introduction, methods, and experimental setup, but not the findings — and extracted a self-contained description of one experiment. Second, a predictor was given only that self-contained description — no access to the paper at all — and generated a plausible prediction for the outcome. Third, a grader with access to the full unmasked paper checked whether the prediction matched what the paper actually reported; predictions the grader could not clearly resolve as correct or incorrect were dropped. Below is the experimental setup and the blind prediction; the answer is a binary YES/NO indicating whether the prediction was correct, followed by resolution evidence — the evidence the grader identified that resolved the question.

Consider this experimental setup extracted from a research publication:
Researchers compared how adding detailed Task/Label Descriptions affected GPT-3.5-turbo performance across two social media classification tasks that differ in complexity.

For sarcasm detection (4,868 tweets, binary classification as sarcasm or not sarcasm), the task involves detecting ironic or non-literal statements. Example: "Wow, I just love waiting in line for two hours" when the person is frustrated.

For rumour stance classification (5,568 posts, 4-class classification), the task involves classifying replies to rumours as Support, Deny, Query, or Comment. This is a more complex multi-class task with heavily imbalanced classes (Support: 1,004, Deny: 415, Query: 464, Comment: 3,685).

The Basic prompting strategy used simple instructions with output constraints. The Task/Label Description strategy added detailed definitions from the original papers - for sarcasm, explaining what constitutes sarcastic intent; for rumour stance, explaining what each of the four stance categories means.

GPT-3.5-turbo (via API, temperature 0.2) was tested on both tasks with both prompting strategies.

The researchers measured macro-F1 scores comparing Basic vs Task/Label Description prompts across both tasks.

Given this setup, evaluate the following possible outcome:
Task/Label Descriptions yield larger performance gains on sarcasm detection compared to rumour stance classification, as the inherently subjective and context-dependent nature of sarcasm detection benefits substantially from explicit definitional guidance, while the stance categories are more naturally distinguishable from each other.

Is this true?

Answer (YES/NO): NO